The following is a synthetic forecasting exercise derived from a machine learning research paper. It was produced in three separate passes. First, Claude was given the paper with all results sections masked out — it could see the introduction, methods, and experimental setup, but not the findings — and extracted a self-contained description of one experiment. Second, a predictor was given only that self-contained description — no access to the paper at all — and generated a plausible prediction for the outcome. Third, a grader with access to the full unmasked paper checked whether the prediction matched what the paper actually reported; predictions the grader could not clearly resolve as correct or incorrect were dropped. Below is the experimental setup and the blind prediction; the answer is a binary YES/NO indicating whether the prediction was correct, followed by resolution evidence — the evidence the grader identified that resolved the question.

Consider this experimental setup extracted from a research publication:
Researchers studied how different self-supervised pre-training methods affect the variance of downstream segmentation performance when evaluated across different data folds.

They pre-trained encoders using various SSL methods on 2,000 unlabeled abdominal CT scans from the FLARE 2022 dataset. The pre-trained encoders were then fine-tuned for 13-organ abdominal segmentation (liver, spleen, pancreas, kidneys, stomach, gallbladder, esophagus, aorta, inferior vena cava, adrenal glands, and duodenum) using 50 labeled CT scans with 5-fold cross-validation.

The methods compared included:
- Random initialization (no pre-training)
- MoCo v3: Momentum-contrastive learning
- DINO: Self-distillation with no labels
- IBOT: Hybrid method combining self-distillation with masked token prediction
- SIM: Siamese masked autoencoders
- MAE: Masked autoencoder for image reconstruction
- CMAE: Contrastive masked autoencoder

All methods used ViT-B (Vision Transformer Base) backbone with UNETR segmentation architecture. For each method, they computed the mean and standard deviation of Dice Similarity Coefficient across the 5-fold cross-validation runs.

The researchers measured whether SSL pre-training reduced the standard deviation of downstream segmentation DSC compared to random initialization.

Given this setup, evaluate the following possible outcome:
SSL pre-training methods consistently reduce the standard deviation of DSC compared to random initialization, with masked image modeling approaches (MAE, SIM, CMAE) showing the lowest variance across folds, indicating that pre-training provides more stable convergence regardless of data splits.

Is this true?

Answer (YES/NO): YES